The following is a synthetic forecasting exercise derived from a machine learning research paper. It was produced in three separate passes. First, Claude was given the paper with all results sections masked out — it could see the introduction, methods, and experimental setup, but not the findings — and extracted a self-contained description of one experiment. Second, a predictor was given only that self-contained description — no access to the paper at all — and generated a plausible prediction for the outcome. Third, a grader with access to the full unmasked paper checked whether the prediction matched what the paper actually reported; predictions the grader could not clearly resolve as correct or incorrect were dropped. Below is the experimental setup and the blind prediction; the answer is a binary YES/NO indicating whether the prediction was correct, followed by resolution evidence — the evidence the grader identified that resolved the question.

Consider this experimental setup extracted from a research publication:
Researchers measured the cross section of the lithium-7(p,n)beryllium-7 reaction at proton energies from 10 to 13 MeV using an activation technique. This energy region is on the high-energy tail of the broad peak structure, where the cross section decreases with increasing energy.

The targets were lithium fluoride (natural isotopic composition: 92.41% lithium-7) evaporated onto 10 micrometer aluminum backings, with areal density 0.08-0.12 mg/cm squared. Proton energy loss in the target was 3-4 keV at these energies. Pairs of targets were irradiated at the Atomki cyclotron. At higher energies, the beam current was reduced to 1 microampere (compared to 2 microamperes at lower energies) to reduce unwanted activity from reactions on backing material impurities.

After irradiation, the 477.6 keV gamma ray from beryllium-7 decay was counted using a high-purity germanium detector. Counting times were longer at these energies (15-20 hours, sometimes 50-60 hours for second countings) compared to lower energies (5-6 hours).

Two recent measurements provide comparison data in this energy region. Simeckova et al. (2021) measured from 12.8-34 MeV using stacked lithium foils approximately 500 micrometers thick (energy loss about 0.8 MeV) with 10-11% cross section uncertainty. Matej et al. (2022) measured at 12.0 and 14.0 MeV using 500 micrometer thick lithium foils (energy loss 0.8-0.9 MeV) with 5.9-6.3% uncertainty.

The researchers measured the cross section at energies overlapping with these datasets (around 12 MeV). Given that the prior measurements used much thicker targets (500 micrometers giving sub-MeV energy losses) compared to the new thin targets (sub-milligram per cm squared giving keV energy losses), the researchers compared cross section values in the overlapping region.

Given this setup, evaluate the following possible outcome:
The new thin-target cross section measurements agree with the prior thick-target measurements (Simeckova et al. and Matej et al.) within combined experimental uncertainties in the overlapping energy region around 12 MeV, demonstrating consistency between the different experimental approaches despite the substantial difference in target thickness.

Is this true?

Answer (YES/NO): YES